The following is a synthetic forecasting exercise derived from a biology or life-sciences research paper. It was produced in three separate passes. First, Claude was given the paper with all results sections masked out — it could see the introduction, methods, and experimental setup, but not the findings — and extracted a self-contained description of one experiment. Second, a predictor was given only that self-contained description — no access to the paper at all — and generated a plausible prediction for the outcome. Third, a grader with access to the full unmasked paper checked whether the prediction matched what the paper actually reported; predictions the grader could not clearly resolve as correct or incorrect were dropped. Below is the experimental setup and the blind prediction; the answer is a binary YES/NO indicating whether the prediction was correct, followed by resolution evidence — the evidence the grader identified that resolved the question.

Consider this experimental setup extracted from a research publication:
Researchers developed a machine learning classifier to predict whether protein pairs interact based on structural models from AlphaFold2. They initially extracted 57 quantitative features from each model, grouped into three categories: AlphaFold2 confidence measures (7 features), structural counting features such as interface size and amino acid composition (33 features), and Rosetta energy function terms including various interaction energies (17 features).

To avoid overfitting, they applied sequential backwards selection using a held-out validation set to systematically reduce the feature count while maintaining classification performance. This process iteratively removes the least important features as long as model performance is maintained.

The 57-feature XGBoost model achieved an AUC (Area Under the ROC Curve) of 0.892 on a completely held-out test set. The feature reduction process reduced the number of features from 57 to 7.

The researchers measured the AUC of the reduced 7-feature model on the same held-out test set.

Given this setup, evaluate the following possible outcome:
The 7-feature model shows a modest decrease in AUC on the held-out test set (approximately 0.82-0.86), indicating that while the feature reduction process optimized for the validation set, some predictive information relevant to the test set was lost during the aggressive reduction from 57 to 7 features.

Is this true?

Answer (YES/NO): NO